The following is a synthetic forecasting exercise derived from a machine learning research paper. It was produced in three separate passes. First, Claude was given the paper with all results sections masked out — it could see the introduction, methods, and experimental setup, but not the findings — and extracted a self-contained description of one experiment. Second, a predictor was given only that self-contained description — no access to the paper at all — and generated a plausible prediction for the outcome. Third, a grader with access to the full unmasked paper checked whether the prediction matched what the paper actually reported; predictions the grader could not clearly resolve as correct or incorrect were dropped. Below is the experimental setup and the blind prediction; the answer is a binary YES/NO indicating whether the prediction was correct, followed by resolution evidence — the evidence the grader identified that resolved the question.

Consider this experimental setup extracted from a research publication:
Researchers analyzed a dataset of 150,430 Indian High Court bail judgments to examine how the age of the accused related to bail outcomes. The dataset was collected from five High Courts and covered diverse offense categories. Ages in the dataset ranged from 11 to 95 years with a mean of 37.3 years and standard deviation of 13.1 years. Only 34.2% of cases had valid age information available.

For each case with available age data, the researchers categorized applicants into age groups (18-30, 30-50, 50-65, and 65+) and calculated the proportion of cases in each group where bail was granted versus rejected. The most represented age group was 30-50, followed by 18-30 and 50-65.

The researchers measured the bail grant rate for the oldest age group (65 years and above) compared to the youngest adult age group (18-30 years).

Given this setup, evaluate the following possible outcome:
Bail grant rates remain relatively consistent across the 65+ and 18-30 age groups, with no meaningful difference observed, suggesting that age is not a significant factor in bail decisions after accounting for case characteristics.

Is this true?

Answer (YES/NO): NO